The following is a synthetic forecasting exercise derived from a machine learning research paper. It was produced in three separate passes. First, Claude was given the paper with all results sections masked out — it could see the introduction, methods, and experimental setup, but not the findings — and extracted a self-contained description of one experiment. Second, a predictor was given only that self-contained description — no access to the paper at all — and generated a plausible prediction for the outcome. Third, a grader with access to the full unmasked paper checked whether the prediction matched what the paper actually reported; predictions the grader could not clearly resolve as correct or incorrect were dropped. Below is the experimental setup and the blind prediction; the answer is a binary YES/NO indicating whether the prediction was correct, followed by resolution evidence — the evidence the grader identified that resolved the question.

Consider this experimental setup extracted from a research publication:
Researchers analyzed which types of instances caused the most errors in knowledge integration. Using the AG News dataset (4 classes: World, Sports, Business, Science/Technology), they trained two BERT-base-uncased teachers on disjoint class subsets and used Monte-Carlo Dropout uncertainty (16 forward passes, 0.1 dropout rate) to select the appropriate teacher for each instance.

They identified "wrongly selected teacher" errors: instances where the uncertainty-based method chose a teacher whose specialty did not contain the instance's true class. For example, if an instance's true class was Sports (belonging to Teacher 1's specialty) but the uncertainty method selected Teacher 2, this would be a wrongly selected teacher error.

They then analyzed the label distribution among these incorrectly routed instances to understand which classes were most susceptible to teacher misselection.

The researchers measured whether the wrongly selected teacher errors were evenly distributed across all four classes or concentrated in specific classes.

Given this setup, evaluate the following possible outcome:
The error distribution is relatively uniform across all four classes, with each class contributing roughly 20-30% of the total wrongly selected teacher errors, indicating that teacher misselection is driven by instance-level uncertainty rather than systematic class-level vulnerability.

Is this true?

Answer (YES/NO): NO